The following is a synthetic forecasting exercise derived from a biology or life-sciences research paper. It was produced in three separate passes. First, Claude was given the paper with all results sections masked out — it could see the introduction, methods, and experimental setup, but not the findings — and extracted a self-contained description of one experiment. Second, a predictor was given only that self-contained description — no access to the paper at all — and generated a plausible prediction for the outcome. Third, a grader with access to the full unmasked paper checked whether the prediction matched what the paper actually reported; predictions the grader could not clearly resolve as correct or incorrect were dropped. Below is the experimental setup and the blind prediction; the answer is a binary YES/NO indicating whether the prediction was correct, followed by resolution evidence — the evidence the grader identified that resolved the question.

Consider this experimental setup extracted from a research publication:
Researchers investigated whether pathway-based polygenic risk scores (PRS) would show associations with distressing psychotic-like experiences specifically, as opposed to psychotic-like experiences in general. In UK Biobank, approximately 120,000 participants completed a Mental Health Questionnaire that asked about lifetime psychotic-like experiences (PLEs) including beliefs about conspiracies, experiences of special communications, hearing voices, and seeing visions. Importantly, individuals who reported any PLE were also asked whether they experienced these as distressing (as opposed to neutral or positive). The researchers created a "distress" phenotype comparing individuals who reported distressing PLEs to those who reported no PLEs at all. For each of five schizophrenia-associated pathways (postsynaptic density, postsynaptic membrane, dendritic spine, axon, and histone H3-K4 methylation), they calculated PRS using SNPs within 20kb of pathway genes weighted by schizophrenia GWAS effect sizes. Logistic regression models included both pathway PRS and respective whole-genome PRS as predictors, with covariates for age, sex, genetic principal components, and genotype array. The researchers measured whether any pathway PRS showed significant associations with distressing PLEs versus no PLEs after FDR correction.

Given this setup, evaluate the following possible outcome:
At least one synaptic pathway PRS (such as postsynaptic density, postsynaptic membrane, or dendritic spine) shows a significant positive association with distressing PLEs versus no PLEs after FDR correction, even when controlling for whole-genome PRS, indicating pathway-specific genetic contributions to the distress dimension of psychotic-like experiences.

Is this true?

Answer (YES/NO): YES